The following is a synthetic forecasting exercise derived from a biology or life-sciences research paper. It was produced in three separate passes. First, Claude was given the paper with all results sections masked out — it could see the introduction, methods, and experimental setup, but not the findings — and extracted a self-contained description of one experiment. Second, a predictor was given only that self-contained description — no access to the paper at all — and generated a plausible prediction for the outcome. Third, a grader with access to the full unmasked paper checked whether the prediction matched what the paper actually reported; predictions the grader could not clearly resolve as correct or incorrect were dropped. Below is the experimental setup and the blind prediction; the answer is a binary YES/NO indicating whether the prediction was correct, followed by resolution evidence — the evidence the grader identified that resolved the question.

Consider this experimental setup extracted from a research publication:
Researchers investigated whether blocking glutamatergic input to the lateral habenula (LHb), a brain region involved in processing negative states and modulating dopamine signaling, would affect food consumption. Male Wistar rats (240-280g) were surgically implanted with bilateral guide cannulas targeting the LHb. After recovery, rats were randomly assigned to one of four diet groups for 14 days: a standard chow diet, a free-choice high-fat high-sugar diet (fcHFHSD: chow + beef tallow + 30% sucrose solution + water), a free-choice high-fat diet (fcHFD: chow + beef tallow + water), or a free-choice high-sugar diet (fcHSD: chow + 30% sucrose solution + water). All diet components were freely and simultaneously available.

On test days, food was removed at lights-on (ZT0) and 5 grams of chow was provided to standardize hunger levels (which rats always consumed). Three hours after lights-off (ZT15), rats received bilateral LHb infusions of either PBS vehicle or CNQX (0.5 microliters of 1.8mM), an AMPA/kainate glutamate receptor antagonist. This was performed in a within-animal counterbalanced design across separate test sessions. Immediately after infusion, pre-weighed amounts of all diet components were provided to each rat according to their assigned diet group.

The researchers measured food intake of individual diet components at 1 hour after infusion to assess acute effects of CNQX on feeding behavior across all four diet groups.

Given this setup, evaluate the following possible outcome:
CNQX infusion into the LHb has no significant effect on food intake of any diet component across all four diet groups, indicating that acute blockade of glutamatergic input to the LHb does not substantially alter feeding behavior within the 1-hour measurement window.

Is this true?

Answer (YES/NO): YES